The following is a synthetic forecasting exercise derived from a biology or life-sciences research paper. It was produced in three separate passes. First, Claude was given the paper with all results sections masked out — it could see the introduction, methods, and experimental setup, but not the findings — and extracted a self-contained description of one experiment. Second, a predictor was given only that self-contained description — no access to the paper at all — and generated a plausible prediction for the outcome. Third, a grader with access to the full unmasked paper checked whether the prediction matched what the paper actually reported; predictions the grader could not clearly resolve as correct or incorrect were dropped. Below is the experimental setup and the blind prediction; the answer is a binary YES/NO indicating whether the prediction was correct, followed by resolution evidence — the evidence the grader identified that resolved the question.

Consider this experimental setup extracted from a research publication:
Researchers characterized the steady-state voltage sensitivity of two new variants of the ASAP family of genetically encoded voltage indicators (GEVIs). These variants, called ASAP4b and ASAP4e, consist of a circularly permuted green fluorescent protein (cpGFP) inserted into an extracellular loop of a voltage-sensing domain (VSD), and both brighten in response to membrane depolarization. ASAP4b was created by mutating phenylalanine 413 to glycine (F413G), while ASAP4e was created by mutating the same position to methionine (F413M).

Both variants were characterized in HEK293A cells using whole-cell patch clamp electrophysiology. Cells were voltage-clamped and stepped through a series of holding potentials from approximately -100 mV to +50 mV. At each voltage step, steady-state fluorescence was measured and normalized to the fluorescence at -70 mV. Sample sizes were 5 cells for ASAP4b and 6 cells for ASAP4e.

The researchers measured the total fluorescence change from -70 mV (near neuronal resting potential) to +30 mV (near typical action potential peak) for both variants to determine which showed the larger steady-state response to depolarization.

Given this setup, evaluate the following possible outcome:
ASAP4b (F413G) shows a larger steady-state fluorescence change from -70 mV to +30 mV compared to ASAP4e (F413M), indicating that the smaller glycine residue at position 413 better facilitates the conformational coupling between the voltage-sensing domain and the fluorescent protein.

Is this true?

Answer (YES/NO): NO